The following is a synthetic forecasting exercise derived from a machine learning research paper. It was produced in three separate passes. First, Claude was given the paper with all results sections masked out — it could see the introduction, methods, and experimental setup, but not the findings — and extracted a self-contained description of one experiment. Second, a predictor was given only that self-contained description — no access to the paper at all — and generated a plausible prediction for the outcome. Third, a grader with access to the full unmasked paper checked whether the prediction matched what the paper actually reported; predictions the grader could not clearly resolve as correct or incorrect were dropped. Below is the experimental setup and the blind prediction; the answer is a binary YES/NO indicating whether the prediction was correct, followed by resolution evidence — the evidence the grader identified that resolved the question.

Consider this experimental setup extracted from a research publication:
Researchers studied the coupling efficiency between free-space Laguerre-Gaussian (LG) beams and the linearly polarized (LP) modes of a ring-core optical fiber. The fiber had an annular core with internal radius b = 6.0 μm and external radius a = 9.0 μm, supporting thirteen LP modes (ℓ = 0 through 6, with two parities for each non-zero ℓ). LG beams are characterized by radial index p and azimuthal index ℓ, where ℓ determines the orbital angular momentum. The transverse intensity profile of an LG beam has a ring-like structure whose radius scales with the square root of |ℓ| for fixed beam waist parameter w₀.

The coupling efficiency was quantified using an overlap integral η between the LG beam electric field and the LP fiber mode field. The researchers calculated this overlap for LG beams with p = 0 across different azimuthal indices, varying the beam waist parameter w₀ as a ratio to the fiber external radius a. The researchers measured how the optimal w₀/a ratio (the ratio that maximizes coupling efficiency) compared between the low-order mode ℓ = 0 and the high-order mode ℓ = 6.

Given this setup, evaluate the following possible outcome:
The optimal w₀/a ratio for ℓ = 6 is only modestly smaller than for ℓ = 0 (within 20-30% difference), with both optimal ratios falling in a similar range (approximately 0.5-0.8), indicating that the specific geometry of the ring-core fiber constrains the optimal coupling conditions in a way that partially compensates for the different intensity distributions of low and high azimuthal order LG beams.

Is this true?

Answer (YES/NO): NO